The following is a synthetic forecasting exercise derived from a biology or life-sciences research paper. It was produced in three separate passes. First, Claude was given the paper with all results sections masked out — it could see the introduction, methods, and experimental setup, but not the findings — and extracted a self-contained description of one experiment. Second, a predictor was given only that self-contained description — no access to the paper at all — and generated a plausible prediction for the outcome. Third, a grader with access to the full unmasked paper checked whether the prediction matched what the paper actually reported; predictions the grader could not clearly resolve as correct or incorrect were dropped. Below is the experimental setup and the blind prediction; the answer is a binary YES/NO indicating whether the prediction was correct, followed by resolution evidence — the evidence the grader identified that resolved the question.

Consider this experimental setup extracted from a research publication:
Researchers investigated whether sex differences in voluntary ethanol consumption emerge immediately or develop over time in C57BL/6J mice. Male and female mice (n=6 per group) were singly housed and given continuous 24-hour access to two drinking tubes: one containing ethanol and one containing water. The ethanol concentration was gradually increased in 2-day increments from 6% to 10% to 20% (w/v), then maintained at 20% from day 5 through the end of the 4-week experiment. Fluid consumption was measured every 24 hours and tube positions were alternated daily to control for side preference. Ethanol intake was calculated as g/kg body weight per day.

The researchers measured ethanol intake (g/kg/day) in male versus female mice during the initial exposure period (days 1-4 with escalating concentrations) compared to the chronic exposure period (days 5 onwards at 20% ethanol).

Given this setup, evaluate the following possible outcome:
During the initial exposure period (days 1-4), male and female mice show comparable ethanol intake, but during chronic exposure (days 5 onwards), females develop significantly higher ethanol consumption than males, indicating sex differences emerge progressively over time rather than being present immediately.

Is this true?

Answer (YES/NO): YES